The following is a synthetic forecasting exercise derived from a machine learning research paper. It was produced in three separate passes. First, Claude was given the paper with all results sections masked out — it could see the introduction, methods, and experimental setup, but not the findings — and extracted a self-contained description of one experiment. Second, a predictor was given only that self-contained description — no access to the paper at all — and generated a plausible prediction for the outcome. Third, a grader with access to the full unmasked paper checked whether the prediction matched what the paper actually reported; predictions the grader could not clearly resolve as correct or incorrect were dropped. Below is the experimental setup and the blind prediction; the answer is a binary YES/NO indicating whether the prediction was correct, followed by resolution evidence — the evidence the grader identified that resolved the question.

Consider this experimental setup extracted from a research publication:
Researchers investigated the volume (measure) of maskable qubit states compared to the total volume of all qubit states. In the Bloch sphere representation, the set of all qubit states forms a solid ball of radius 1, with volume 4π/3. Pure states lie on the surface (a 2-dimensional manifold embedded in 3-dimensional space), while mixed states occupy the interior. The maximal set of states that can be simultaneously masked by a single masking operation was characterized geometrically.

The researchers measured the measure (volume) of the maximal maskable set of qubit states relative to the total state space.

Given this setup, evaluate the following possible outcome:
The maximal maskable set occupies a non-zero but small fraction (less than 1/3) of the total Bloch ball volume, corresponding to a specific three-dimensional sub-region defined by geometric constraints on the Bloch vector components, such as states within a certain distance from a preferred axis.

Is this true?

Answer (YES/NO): NO